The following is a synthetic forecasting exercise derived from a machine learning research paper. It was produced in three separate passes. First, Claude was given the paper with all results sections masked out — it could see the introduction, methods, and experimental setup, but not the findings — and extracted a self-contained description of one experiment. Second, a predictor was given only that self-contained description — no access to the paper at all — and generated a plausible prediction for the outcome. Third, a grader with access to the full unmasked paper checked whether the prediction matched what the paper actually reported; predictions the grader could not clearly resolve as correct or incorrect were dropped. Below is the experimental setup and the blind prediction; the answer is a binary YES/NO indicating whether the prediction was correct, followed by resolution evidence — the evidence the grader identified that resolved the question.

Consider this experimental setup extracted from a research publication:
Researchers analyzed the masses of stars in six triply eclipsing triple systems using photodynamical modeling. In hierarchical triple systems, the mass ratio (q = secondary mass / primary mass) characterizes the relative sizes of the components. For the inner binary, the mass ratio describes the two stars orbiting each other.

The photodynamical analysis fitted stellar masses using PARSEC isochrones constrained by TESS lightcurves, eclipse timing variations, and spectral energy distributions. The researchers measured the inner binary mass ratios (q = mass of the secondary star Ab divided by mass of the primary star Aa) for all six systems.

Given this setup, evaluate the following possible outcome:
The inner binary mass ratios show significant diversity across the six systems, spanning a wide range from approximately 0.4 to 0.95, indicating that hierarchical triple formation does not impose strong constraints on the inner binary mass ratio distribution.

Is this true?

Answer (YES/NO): NO